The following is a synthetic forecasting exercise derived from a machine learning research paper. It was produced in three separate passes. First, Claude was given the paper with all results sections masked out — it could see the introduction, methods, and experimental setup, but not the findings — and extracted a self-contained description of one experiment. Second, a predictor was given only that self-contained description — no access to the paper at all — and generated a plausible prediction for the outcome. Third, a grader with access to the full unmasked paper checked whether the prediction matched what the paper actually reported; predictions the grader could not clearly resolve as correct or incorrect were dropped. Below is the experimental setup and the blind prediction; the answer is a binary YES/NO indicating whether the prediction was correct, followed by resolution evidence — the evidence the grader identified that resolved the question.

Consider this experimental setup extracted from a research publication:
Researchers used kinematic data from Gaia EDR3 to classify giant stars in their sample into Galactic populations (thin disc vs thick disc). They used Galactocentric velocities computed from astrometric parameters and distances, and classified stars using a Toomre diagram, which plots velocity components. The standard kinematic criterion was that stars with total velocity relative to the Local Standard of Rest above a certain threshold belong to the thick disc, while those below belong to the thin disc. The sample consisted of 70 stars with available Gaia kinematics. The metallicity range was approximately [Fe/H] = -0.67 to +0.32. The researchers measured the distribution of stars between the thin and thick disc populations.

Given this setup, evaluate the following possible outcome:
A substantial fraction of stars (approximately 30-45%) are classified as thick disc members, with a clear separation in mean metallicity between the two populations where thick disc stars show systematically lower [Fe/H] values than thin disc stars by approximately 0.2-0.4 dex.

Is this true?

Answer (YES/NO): NO